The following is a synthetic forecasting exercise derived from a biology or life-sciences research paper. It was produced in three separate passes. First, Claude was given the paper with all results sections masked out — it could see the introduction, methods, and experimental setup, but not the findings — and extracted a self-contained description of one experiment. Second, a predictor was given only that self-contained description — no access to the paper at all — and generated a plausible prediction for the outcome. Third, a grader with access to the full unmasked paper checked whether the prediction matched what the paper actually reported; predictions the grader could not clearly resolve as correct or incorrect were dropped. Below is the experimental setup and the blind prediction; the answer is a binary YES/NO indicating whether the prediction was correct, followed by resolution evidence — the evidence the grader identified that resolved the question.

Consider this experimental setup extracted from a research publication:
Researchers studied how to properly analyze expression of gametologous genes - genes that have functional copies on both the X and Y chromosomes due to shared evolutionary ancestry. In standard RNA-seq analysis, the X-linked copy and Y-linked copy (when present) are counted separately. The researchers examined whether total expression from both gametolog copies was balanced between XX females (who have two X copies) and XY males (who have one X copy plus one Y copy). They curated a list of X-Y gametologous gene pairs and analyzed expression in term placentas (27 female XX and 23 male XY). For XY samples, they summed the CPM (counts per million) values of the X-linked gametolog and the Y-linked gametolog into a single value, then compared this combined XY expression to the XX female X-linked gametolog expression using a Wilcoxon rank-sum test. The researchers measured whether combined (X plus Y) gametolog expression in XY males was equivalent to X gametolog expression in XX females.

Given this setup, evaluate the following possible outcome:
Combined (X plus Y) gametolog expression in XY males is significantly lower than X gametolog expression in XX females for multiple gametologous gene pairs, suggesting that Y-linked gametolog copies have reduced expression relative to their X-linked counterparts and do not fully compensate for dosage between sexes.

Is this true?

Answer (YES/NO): YES